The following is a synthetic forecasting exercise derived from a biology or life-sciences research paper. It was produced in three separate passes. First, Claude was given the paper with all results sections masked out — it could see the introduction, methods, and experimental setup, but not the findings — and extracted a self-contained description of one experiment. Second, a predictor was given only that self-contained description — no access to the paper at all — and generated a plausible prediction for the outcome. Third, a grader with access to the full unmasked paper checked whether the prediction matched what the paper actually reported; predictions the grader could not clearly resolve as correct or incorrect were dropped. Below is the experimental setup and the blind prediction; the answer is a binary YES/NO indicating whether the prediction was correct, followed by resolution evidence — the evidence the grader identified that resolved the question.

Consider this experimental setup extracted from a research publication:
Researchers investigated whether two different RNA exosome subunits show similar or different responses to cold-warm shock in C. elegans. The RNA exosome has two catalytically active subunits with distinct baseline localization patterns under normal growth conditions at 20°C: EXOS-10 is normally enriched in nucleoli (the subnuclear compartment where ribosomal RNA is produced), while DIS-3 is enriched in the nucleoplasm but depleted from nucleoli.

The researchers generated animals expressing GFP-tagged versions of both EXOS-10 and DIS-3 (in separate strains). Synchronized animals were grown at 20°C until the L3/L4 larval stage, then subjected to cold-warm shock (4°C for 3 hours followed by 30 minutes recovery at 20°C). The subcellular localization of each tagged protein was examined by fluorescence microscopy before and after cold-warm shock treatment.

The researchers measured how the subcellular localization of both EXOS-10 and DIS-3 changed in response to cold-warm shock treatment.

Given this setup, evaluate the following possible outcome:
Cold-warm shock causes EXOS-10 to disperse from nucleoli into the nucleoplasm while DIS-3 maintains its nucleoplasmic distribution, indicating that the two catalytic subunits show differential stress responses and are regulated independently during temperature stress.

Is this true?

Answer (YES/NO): YES